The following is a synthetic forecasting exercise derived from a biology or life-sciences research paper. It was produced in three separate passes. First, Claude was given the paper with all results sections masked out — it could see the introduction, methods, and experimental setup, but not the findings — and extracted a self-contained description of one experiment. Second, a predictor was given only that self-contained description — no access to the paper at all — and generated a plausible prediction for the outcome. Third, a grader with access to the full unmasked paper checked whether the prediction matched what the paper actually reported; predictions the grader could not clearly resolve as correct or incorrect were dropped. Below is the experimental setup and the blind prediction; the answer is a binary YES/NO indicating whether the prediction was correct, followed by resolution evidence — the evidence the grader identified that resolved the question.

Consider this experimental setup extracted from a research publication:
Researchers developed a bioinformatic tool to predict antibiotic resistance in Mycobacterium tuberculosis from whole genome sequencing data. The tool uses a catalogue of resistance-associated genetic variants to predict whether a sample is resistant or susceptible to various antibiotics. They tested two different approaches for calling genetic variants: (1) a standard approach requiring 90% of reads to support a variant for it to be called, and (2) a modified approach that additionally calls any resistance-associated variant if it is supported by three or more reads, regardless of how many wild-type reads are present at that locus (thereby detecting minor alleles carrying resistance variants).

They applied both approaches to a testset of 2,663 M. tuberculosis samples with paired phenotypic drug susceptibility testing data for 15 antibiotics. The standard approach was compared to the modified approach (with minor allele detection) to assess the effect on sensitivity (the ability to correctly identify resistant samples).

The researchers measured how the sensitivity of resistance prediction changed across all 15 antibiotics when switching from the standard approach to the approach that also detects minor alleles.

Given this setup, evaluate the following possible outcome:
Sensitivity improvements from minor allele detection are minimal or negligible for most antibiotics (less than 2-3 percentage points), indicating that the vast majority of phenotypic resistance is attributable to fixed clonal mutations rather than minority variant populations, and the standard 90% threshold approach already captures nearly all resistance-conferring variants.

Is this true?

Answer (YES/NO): NO